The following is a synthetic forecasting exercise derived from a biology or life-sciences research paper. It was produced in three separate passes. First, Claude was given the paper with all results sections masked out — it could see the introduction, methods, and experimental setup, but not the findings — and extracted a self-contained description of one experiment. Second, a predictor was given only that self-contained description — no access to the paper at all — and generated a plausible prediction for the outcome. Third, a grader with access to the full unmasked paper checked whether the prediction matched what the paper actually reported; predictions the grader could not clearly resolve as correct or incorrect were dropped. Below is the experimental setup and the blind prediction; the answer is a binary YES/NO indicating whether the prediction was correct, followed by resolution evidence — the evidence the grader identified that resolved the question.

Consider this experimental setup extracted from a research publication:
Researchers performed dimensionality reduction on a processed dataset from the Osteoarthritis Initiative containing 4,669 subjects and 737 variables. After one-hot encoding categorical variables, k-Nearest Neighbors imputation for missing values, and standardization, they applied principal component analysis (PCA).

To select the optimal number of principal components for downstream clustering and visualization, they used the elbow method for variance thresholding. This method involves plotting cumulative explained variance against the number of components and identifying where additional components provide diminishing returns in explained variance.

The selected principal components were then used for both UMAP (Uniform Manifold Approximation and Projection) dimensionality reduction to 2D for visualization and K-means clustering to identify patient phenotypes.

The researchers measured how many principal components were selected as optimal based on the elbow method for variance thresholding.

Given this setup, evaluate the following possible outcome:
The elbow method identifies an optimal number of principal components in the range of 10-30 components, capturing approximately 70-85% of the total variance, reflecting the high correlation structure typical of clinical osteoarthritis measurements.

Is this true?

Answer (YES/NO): YES